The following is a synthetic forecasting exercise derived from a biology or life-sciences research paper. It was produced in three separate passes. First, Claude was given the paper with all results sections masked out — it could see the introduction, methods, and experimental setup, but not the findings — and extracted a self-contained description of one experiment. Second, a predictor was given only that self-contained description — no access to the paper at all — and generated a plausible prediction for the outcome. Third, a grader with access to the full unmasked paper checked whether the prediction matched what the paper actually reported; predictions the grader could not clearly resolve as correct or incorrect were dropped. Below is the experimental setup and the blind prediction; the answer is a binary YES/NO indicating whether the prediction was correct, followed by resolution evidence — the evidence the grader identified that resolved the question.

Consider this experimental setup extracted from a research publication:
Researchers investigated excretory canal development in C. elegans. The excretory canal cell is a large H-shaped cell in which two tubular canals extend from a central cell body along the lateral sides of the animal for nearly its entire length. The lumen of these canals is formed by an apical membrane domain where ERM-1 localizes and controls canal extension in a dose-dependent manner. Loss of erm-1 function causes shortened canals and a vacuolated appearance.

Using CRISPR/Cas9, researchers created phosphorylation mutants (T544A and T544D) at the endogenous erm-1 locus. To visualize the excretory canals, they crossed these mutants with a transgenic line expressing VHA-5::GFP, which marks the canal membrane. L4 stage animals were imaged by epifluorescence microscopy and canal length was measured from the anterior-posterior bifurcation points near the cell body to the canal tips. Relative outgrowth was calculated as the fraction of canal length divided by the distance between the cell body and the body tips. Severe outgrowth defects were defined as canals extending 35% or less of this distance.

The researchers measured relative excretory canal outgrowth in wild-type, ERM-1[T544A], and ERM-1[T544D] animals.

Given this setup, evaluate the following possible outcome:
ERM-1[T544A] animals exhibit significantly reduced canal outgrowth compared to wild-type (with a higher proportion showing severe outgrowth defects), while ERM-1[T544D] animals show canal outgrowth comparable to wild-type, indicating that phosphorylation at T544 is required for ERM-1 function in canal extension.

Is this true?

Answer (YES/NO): NO